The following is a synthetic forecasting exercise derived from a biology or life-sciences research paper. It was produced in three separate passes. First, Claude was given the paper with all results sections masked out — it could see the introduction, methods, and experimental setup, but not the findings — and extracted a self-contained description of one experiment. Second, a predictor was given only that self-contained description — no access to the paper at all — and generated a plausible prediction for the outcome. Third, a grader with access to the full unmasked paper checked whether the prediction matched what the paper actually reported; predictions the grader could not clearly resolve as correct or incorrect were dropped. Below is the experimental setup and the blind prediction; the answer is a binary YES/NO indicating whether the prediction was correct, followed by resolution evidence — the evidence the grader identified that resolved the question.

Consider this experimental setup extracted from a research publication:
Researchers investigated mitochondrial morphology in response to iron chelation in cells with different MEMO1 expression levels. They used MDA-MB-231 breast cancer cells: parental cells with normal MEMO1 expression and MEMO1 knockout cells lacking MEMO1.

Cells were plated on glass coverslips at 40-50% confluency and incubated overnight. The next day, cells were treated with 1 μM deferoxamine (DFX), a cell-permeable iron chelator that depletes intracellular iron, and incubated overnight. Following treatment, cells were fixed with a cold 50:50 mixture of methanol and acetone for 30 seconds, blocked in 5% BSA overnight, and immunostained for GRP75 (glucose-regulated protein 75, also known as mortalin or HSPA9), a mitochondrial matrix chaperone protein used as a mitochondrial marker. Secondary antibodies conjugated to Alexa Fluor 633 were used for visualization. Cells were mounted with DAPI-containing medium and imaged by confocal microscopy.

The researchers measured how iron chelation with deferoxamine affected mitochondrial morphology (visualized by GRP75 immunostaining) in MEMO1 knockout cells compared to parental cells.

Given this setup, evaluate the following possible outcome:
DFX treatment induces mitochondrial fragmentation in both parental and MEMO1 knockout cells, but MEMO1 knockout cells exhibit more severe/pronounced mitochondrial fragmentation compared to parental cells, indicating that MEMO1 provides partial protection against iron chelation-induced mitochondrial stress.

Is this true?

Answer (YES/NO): NO